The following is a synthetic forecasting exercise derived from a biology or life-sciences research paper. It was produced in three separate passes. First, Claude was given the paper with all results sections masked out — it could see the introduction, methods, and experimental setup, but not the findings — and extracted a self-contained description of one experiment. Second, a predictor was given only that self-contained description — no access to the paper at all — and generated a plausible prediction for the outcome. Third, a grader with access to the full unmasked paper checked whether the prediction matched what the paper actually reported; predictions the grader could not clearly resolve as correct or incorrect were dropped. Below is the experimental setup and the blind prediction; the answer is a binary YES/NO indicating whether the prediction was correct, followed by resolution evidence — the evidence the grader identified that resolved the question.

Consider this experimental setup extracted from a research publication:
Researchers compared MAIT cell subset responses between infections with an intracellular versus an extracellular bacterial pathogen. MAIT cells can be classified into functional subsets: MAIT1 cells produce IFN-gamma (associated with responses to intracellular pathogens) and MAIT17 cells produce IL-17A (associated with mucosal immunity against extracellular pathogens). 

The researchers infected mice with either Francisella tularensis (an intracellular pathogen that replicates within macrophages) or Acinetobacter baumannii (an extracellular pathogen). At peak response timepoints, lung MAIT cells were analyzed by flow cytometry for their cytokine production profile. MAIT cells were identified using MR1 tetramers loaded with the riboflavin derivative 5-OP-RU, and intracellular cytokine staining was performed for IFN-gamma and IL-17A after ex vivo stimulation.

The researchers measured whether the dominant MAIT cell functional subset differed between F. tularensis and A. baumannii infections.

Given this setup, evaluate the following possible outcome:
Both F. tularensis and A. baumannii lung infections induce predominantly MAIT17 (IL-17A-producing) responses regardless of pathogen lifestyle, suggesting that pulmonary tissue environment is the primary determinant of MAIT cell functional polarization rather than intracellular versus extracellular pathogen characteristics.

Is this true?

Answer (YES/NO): NO